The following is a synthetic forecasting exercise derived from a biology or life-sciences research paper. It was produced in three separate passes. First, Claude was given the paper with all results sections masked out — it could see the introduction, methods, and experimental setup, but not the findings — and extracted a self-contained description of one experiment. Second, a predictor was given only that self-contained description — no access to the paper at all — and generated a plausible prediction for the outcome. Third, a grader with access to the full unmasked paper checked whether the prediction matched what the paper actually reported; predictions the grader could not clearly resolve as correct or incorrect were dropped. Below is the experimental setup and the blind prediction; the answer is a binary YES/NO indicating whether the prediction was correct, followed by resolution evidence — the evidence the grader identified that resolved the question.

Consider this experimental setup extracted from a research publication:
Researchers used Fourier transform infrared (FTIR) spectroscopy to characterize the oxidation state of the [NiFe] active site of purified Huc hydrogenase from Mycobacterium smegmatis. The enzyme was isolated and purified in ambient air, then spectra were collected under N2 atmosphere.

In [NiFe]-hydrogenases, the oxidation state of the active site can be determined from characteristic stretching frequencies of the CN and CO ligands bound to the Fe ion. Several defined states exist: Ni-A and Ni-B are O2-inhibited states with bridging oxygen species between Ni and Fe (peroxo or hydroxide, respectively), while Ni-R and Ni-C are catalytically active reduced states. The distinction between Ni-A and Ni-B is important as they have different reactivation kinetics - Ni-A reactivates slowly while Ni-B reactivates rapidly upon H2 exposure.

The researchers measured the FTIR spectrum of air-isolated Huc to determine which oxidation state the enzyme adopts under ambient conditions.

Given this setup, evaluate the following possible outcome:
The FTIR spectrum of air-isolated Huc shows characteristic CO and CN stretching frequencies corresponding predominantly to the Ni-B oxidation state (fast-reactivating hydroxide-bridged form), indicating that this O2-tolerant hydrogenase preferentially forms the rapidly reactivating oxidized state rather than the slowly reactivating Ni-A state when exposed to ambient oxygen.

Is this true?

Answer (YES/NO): YES